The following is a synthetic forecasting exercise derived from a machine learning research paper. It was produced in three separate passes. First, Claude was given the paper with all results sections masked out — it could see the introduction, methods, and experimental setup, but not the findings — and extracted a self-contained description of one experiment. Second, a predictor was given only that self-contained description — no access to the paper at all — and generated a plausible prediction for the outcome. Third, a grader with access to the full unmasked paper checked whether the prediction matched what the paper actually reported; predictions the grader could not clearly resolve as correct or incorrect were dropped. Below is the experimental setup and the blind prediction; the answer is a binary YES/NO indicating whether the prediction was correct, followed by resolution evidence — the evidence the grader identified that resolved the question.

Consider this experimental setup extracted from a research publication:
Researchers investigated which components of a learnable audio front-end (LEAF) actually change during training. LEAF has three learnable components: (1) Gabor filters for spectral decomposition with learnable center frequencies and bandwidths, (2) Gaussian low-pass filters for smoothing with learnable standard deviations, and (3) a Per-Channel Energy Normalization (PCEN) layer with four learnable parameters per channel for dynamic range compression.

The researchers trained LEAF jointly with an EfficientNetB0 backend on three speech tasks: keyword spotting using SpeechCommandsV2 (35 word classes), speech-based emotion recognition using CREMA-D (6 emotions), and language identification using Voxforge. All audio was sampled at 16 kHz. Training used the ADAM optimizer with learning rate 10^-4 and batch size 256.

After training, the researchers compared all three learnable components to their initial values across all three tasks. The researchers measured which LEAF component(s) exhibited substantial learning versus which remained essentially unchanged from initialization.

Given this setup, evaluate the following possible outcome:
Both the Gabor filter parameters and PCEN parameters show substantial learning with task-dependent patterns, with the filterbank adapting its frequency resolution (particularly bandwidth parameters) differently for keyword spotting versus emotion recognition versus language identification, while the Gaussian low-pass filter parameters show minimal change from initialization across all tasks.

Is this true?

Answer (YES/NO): NO